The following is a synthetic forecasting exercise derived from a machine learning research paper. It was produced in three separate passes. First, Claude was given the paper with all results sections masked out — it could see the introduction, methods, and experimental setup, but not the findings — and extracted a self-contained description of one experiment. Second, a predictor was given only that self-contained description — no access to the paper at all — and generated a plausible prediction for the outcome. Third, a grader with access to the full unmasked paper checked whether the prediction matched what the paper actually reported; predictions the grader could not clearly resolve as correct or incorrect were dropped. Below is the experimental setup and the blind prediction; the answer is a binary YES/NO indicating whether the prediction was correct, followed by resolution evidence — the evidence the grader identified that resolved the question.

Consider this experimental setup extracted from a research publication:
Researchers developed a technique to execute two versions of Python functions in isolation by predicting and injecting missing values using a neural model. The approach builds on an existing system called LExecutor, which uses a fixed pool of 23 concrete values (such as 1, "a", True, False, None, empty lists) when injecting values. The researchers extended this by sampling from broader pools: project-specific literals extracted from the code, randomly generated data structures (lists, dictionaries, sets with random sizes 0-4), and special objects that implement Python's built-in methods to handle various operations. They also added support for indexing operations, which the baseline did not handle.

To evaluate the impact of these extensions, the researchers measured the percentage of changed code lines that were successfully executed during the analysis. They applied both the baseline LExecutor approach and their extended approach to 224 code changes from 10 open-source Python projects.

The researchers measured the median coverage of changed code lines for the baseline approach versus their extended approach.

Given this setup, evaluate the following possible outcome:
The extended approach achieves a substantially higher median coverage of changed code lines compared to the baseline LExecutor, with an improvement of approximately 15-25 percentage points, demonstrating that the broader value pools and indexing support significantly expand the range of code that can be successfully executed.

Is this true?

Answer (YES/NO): NO